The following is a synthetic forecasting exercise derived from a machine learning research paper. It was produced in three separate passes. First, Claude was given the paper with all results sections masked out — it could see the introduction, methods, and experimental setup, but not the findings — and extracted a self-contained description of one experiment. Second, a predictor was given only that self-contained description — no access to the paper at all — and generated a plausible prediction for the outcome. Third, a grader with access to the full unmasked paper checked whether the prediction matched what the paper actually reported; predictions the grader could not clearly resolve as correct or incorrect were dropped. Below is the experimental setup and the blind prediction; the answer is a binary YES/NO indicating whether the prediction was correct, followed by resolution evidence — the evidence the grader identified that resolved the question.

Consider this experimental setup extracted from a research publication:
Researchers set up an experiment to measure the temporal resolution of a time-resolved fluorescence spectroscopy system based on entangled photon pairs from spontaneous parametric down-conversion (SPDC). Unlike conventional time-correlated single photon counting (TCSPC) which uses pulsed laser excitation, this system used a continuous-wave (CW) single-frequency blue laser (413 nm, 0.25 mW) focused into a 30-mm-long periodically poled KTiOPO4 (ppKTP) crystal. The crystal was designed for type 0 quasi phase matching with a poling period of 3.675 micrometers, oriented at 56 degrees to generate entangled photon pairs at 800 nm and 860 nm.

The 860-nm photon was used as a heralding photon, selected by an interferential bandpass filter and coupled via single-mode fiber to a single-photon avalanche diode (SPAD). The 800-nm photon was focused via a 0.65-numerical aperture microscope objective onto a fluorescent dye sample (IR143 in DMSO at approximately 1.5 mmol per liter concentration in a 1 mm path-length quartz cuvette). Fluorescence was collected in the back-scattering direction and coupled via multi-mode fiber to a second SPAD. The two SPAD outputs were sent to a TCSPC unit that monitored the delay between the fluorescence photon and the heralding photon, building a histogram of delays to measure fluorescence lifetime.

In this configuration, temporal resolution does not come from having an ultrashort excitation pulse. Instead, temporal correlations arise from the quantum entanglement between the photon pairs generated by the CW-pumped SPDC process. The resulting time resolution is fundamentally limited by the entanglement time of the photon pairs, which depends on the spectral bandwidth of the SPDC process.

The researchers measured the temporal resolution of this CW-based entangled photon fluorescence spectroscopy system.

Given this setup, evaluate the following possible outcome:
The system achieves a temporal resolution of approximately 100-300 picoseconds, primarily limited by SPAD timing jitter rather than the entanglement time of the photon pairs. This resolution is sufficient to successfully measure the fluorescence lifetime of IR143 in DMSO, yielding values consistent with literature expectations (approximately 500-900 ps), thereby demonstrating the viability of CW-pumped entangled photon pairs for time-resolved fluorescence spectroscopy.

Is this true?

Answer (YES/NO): YES